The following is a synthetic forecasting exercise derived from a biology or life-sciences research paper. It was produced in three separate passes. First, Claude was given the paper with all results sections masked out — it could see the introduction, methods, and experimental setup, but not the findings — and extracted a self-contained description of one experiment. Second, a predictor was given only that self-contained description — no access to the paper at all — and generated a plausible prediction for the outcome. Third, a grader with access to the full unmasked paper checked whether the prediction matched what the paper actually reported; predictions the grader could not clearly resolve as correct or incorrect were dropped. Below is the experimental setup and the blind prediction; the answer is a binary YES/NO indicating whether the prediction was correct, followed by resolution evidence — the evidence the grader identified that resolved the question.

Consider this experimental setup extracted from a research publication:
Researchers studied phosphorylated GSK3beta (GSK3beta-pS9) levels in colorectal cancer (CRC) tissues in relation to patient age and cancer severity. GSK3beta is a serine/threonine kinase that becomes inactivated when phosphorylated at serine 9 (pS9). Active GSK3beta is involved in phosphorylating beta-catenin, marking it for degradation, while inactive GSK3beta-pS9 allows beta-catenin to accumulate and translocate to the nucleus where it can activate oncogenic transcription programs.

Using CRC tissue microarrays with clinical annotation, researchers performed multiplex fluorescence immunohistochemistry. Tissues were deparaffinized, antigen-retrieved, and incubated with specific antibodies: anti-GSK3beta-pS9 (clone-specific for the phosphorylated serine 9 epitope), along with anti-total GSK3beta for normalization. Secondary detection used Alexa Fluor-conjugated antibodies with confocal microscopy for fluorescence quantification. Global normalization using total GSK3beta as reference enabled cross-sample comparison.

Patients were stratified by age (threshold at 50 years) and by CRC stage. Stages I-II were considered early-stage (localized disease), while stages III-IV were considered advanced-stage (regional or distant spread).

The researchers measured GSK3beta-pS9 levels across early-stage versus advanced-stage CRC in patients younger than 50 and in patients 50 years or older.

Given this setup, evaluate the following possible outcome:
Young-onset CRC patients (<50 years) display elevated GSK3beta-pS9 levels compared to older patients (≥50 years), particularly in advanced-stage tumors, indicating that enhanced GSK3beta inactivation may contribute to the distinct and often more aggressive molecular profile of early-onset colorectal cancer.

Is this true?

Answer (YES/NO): NO